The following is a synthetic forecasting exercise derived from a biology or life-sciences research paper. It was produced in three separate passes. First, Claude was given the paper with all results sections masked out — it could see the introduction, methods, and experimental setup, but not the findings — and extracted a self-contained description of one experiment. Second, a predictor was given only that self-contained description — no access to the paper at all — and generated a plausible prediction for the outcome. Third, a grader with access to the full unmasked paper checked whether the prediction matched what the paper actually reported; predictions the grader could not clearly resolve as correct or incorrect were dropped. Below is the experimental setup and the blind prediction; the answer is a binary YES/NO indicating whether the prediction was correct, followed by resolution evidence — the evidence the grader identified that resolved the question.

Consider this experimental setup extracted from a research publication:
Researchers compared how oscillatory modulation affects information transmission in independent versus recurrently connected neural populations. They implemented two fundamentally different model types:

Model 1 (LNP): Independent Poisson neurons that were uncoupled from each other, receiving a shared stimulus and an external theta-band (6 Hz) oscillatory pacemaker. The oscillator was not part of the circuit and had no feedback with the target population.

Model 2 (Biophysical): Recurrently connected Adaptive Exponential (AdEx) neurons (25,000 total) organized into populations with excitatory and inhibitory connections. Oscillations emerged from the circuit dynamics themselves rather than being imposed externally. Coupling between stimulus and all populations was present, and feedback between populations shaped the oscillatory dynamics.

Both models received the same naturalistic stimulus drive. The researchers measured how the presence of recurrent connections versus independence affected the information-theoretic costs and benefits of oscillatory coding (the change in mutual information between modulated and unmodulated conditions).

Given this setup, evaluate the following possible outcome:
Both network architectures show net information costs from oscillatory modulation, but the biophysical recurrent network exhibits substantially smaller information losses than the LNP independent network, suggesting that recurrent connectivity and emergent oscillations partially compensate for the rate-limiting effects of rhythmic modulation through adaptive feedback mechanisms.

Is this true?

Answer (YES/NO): NO